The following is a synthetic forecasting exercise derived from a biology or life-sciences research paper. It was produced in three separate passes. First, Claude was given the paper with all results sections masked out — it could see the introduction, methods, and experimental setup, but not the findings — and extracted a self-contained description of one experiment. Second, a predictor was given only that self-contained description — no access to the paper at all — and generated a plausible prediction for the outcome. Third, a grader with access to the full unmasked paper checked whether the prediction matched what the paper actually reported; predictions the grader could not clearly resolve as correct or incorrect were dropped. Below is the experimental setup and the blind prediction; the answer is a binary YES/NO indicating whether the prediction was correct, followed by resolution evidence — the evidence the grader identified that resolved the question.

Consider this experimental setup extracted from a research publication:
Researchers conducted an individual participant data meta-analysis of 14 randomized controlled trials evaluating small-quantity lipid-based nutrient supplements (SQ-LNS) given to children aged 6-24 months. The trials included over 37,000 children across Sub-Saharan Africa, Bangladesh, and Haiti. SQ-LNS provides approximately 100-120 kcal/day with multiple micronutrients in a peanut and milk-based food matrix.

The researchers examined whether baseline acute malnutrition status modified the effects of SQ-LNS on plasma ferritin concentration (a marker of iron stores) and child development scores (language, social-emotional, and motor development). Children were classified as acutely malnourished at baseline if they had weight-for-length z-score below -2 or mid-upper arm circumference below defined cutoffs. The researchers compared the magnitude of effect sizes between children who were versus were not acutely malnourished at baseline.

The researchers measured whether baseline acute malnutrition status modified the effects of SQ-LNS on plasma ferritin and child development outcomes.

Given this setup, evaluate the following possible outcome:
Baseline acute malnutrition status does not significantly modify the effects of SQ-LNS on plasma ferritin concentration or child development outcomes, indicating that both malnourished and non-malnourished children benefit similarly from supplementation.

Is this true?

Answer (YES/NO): NO